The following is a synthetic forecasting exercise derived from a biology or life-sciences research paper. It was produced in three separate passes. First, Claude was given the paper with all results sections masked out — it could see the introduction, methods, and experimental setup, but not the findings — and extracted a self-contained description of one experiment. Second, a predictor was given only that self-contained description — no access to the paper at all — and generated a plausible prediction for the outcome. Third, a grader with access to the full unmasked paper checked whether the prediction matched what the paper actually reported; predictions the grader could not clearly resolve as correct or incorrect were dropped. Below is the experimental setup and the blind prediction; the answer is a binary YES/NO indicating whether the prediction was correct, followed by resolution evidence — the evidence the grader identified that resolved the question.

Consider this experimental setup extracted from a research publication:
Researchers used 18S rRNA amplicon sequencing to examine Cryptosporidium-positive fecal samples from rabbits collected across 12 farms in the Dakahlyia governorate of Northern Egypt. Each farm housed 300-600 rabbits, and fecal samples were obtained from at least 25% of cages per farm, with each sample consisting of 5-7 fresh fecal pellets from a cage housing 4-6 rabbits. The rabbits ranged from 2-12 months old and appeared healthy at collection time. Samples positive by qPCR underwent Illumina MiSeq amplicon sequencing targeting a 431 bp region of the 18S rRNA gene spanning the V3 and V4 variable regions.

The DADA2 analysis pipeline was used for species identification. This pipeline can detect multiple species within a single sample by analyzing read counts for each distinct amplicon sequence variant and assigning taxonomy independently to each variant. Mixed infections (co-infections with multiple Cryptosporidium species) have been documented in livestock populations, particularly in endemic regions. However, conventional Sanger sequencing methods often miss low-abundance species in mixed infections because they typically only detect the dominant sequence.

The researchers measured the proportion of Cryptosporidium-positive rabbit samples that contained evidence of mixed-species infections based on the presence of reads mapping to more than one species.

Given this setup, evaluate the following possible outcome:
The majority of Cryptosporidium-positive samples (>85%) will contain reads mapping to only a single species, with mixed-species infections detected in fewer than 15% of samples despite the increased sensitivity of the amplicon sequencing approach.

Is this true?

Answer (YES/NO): NO